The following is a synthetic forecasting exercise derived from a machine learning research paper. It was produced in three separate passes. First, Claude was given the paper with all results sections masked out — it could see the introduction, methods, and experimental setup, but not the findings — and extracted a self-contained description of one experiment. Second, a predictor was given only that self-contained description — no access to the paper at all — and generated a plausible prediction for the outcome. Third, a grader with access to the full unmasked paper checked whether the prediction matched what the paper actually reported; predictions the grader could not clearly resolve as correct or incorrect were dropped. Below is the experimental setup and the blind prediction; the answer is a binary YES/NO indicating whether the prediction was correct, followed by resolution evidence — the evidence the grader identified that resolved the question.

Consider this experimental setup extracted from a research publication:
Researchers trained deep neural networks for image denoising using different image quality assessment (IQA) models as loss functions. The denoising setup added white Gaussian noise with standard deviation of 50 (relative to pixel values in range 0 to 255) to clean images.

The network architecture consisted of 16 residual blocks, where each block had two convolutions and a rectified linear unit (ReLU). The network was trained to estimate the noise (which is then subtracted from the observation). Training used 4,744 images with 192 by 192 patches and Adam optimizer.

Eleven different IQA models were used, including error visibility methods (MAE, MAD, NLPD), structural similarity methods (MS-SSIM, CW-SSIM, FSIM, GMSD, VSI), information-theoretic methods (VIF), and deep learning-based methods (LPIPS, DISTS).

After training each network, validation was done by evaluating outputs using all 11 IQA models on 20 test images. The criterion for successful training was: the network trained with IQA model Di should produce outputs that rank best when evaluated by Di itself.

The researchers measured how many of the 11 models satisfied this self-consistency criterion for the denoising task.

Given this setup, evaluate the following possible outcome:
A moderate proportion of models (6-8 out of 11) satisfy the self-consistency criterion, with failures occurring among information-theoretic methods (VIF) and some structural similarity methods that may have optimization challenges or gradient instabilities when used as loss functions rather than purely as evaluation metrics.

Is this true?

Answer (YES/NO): NO